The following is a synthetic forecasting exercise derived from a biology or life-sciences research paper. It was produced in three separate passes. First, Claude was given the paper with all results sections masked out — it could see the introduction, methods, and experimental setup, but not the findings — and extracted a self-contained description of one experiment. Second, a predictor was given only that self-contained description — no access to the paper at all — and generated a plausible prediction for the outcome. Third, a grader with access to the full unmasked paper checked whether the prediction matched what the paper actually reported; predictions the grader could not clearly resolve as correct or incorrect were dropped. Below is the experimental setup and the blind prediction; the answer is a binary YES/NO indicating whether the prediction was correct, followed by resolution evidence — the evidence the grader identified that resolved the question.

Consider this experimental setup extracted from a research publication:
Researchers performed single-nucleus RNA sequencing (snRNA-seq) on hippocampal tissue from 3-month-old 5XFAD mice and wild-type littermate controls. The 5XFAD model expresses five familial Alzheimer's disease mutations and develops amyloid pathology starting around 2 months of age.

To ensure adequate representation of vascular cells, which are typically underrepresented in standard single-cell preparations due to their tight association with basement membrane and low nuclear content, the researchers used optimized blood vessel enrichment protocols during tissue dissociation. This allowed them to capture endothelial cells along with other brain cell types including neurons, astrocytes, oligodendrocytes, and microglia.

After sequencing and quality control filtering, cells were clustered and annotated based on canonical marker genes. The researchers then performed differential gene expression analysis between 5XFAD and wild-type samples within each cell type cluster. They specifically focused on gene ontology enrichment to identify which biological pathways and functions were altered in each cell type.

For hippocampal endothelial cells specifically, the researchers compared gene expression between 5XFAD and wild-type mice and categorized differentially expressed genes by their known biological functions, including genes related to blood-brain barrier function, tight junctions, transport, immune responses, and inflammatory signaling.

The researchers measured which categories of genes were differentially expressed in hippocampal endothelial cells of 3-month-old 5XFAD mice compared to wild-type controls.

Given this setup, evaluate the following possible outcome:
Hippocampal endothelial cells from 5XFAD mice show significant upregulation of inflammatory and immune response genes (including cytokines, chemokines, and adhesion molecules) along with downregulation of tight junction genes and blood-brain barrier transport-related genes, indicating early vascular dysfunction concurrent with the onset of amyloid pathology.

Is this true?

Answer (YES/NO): NO